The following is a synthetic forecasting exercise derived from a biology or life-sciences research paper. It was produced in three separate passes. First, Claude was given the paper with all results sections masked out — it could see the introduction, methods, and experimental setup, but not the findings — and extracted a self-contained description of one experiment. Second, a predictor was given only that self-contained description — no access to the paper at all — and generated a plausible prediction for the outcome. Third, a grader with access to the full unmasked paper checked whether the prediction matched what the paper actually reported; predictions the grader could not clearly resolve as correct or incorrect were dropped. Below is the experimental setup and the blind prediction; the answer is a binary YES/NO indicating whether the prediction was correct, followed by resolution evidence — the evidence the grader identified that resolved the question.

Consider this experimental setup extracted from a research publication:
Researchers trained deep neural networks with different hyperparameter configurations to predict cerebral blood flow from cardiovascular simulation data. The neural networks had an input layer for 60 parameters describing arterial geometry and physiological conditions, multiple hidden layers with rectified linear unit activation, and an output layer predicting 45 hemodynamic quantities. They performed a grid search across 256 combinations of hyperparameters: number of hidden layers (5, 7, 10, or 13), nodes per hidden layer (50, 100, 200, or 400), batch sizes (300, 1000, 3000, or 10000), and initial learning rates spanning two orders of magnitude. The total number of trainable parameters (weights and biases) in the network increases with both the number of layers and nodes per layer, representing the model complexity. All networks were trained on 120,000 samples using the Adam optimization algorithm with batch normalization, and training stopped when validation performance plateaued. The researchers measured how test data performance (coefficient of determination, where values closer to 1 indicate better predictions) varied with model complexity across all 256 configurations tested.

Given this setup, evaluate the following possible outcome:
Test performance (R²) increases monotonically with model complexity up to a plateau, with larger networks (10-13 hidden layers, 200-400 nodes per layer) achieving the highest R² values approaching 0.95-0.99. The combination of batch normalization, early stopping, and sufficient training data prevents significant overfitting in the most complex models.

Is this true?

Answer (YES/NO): NO